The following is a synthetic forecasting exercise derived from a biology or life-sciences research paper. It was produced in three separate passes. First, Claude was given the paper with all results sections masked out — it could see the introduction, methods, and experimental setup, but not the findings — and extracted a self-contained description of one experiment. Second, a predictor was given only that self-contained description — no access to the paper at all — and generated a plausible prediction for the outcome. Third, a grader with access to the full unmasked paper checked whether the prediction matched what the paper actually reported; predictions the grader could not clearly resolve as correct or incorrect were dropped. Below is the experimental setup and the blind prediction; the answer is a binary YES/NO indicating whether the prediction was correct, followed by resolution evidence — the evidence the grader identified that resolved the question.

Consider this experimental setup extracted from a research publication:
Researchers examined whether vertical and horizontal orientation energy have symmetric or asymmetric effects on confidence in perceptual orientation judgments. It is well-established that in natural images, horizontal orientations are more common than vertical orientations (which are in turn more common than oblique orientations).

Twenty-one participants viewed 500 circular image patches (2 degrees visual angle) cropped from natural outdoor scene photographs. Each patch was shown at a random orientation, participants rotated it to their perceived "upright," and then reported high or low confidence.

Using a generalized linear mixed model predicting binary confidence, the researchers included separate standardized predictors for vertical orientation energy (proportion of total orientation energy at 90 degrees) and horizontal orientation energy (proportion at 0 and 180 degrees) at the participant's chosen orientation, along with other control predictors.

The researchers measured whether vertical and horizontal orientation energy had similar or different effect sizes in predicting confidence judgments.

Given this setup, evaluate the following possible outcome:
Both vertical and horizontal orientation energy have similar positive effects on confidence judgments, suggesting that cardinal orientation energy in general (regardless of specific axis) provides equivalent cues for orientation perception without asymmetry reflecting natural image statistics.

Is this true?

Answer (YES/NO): YES